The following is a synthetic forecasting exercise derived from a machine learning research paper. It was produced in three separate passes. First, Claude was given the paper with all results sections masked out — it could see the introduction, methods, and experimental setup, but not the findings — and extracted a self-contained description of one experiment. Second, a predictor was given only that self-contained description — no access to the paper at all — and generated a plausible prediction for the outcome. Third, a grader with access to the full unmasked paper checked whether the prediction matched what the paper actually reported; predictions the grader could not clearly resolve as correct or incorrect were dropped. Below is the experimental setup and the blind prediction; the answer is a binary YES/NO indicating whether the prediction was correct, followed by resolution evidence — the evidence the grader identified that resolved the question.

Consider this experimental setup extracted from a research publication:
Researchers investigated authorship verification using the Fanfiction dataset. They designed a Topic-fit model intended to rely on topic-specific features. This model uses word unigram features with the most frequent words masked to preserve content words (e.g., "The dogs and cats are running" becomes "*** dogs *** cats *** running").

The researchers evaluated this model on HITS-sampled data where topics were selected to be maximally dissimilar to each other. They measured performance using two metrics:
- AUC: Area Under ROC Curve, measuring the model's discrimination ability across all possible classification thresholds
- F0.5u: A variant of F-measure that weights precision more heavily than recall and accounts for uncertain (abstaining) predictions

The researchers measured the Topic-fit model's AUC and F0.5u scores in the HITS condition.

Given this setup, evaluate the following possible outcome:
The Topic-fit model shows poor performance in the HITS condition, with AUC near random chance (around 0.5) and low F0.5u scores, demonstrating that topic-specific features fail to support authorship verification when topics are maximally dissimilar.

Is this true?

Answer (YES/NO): NO